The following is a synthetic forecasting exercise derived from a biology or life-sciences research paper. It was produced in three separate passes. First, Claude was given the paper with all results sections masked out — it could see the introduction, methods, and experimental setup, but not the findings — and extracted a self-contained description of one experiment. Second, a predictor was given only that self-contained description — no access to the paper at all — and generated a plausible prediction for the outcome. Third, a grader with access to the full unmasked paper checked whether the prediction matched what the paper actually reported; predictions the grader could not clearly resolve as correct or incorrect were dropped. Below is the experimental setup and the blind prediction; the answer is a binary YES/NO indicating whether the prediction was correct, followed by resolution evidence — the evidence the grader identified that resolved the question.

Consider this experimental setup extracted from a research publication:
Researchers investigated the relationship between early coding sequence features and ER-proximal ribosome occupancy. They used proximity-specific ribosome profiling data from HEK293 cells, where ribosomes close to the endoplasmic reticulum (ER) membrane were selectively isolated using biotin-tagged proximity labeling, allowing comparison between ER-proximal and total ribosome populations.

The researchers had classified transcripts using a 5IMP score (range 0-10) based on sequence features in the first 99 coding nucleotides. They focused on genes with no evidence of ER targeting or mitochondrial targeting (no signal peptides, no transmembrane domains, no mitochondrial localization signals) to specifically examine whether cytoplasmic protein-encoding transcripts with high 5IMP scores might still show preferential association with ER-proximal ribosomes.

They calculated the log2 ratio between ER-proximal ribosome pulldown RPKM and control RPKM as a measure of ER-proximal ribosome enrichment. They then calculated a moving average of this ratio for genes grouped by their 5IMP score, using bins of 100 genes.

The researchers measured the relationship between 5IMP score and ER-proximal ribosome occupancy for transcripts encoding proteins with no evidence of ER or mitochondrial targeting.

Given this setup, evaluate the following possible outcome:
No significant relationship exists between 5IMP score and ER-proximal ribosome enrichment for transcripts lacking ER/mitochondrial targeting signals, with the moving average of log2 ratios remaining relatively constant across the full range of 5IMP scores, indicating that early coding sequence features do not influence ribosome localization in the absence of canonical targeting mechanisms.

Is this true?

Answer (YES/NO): NO